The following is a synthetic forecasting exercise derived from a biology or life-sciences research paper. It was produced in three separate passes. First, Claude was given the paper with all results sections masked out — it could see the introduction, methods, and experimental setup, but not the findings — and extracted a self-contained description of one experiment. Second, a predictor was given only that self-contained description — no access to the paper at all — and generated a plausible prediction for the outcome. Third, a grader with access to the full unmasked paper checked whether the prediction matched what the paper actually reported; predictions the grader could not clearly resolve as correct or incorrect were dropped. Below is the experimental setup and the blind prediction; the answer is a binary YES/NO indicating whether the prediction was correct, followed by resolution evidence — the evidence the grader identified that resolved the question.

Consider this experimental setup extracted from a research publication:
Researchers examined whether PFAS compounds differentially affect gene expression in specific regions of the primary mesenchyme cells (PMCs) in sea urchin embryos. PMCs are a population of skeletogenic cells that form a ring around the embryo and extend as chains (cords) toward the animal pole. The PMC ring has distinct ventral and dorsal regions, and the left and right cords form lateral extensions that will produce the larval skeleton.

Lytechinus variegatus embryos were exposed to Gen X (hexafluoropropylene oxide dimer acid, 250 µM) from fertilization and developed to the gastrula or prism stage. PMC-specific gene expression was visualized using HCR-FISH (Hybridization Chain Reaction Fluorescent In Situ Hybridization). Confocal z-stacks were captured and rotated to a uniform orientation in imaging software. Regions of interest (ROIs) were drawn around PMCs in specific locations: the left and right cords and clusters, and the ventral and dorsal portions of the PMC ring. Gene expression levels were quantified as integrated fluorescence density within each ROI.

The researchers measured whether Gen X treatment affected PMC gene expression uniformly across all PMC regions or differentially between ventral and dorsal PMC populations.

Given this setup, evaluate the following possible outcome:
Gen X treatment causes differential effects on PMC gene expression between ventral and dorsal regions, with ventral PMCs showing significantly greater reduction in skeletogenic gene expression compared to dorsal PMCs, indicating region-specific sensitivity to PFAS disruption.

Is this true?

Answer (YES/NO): NO